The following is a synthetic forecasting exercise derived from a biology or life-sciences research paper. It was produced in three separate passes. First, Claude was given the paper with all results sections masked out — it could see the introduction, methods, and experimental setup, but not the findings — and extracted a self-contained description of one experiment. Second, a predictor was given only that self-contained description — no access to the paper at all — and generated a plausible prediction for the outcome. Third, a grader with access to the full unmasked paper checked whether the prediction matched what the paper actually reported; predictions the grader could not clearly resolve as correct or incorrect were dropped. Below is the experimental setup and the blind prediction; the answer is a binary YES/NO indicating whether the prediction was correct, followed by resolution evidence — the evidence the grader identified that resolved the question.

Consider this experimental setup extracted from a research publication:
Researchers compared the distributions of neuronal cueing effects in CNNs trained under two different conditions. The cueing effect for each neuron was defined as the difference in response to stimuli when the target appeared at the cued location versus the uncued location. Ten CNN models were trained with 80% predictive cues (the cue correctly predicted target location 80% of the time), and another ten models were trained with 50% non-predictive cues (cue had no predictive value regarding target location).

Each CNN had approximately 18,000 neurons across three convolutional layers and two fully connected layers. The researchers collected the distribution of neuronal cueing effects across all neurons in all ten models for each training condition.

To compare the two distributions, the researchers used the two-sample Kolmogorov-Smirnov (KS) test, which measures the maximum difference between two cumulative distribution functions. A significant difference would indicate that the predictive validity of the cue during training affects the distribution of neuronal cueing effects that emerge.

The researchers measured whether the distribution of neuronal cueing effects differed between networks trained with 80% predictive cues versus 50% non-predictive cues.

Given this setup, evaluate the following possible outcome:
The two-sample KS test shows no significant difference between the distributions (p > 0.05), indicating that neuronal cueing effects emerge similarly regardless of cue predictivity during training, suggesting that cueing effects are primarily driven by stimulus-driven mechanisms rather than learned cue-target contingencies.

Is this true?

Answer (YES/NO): NO